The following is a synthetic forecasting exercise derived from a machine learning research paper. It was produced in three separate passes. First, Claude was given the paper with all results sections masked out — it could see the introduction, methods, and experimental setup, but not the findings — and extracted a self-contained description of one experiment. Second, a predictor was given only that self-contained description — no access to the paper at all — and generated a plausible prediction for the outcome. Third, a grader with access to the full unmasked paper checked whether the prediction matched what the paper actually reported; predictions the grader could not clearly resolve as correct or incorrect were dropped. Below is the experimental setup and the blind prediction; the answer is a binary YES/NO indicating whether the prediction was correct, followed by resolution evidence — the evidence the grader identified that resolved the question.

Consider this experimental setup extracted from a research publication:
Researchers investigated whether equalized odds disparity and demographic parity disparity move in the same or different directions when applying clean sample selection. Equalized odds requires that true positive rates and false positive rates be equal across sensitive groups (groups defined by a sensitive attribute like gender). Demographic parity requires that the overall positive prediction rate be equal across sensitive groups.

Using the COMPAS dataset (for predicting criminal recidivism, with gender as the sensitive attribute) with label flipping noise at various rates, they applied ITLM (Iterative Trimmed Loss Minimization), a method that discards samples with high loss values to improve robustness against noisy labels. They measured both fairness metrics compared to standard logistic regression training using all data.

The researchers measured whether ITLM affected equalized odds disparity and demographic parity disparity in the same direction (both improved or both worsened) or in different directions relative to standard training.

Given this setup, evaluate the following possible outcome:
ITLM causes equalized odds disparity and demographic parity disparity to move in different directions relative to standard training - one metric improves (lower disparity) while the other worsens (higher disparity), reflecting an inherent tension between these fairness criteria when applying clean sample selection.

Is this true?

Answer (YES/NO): NO